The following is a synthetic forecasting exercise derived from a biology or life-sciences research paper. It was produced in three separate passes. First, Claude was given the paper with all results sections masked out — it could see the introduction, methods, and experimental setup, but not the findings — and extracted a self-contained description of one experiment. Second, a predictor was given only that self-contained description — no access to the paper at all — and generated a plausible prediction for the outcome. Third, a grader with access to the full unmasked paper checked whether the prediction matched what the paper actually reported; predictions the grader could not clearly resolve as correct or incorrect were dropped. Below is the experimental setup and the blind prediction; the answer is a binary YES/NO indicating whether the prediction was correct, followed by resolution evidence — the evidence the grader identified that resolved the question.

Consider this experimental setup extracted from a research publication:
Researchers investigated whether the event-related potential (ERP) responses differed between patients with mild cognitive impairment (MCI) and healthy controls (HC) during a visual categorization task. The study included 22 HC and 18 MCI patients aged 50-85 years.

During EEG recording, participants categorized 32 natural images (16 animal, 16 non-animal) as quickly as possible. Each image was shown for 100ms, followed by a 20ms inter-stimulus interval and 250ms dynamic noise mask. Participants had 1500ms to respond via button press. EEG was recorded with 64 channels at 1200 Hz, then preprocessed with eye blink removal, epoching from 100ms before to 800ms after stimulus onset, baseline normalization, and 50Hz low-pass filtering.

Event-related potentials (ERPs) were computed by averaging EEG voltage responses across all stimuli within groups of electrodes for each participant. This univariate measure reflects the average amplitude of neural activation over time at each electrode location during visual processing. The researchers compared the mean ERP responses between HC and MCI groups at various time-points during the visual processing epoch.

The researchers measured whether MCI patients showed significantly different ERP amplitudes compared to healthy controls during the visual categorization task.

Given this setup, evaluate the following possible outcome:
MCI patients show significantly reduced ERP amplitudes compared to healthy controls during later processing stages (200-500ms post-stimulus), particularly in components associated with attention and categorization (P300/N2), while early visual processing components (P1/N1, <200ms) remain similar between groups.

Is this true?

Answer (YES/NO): NO